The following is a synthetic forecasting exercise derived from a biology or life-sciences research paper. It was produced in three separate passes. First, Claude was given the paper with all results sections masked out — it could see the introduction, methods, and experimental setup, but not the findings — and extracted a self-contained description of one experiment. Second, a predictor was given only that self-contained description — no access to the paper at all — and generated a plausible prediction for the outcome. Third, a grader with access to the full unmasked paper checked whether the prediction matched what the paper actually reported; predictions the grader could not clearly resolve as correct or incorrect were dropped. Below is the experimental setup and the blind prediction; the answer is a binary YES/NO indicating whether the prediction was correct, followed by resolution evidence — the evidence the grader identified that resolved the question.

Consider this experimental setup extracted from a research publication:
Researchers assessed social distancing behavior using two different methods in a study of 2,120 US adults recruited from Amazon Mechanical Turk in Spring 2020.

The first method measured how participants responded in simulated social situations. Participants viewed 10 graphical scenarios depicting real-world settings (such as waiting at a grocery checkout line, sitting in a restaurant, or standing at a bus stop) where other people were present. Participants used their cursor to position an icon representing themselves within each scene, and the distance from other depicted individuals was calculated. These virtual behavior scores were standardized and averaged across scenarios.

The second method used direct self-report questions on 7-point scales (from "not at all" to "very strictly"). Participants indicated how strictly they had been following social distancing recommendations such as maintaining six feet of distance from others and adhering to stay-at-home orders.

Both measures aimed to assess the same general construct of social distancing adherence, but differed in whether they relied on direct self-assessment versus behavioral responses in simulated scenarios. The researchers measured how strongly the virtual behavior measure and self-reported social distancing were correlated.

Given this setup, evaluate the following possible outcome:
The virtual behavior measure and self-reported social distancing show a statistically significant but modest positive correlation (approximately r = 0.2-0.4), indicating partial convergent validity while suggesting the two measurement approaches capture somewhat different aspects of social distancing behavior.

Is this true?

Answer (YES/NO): NO